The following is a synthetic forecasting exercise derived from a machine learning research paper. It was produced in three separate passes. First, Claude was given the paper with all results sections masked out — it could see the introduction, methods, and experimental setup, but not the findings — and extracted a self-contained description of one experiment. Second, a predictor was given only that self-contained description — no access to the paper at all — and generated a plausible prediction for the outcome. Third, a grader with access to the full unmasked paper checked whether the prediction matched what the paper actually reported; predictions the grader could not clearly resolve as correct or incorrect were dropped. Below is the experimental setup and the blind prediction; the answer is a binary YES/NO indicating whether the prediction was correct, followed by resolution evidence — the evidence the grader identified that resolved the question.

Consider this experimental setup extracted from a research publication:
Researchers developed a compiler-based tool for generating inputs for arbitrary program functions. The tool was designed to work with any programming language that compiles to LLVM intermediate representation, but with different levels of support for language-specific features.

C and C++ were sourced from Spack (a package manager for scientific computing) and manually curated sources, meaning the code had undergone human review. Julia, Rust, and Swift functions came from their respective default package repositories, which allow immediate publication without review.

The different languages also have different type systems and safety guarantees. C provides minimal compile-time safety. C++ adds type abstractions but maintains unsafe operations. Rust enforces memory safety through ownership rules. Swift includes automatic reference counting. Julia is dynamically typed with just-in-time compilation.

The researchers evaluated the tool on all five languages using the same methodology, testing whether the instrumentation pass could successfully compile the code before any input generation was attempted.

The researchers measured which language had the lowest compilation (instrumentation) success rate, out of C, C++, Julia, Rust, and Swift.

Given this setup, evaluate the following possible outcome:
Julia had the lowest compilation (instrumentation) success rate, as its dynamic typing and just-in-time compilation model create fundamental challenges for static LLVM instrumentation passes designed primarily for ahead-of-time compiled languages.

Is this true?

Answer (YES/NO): NO